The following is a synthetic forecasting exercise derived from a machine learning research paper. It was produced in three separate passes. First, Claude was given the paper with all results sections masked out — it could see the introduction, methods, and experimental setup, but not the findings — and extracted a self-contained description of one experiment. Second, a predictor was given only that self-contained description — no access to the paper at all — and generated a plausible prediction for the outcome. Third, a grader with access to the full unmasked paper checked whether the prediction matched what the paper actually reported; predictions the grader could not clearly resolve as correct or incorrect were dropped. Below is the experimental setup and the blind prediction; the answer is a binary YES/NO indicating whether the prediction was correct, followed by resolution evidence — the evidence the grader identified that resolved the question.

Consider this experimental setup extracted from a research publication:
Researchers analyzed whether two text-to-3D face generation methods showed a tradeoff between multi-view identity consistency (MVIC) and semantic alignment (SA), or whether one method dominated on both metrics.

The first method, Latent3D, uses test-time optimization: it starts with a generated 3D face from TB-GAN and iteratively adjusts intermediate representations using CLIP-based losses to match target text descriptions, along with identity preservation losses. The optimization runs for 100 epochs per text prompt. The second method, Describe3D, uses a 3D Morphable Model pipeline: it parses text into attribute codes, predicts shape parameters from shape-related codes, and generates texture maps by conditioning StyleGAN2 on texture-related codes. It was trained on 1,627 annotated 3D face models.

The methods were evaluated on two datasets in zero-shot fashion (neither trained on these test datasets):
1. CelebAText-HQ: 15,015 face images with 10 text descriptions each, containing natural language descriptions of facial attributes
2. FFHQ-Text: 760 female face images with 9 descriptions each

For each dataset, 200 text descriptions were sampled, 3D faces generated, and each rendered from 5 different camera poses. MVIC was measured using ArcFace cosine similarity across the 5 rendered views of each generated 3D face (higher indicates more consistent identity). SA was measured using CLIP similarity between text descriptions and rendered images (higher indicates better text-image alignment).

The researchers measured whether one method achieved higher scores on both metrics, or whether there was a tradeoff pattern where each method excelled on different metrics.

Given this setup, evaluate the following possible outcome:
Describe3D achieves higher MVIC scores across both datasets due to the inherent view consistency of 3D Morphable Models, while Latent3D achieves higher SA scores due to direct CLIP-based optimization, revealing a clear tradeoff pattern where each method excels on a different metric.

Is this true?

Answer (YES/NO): YES